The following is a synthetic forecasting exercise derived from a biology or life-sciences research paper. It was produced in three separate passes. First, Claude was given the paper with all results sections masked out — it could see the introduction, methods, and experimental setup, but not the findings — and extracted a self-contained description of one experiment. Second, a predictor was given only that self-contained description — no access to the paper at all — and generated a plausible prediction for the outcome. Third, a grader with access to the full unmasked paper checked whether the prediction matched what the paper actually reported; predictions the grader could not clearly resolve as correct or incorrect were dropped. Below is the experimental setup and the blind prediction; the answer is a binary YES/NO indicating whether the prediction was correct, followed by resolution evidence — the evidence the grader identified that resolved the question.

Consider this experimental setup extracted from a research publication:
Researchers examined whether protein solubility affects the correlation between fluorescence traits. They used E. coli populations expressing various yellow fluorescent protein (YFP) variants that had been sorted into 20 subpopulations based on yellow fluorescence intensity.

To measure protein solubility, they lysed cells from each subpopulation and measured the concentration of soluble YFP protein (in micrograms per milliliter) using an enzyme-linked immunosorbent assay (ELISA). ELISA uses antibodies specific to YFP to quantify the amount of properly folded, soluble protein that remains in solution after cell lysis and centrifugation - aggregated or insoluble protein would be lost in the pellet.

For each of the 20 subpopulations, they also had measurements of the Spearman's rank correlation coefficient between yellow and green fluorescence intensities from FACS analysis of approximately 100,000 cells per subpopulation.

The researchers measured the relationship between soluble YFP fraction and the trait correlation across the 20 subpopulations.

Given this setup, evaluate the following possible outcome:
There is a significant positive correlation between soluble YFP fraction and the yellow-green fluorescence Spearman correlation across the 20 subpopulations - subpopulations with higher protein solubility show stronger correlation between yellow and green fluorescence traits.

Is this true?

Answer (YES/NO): YES